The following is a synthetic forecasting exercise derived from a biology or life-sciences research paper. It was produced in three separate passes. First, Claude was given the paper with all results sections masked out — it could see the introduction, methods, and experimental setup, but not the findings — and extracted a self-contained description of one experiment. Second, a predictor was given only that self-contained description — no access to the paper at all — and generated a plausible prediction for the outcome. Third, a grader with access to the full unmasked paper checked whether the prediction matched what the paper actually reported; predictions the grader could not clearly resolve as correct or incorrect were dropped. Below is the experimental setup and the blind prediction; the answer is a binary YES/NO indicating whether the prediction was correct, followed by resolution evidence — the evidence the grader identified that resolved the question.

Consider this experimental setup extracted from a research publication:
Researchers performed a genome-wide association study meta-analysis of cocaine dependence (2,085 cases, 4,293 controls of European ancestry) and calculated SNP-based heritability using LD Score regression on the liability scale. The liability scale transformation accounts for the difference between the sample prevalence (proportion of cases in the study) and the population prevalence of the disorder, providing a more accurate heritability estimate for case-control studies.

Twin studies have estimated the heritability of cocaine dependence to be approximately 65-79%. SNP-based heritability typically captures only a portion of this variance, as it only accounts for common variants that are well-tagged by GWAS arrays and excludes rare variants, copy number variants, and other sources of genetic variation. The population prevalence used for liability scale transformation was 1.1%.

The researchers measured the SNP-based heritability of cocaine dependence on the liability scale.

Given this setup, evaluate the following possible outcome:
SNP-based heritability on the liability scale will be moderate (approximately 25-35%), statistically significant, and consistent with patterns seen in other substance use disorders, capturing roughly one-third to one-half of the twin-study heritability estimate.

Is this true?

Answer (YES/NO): YES